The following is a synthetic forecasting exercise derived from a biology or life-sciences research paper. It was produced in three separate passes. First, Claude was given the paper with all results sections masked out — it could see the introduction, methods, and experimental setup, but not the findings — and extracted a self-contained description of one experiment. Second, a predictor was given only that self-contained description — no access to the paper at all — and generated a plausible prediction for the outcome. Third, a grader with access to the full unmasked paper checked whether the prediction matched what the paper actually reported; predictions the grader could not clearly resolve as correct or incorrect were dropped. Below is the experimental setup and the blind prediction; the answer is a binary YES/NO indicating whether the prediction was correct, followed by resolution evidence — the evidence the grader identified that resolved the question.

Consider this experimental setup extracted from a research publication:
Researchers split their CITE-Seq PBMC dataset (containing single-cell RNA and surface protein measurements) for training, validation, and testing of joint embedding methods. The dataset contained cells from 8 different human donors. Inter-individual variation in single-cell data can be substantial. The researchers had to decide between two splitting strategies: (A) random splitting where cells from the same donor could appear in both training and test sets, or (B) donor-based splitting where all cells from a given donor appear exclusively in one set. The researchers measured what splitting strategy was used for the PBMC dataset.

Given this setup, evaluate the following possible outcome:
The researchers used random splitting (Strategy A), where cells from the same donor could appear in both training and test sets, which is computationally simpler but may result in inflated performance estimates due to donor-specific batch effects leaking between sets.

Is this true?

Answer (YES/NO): NO